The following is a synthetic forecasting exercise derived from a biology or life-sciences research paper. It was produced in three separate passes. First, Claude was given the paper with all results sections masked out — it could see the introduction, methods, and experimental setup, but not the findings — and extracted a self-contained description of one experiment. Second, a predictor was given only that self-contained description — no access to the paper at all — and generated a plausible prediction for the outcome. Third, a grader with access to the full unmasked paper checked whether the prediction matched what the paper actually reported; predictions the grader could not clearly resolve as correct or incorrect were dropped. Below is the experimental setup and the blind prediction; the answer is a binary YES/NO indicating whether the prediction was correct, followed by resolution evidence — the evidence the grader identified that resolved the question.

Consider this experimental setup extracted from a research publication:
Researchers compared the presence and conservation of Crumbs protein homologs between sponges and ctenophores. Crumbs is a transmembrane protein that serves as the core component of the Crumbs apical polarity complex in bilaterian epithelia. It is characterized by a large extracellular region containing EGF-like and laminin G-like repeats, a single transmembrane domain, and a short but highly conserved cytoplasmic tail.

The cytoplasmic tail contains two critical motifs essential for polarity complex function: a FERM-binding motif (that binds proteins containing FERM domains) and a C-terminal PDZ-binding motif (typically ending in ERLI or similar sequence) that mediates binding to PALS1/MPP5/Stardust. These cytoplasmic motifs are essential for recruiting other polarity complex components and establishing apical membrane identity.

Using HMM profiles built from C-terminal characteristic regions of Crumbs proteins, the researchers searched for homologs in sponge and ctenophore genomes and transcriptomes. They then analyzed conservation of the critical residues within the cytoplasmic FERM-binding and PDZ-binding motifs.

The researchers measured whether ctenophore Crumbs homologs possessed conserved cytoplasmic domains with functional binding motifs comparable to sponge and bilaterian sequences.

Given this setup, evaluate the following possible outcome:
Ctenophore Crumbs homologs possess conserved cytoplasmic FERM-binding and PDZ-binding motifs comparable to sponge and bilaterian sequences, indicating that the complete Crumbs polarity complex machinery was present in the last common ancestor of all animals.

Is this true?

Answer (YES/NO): NO